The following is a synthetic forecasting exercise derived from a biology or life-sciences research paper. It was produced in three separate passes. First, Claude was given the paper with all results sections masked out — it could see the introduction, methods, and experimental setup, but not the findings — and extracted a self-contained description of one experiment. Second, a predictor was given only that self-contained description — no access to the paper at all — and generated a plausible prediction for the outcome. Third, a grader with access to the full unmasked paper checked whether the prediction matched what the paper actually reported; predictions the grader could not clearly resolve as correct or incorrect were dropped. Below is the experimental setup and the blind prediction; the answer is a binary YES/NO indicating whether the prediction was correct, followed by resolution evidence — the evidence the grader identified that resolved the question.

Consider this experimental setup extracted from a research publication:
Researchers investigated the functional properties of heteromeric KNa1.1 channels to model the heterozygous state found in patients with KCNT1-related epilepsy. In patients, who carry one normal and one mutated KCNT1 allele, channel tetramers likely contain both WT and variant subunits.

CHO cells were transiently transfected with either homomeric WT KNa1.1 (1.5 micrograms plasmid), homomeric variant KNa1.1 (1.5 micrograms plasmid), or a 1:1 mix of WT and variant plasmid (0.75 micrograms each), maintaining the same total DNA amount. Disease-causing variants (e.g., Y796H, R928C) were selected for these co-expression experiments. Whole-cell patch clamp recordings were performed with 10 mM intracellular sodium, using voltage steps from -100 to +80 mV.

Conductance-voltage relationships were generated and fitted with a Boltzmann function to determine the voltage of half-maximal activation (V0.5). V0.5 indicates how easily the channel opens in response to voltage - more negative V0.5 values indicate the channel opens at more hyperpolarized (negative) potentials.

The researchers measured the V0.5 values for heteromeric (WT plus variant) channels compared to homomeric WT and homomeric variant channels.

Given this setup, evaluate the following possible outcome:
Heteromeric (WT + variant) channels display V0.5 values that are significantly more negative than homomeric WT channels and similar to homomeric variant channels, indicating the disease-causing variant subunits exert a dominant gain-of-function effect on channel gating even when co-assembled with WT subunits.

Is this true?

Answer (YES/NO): NO